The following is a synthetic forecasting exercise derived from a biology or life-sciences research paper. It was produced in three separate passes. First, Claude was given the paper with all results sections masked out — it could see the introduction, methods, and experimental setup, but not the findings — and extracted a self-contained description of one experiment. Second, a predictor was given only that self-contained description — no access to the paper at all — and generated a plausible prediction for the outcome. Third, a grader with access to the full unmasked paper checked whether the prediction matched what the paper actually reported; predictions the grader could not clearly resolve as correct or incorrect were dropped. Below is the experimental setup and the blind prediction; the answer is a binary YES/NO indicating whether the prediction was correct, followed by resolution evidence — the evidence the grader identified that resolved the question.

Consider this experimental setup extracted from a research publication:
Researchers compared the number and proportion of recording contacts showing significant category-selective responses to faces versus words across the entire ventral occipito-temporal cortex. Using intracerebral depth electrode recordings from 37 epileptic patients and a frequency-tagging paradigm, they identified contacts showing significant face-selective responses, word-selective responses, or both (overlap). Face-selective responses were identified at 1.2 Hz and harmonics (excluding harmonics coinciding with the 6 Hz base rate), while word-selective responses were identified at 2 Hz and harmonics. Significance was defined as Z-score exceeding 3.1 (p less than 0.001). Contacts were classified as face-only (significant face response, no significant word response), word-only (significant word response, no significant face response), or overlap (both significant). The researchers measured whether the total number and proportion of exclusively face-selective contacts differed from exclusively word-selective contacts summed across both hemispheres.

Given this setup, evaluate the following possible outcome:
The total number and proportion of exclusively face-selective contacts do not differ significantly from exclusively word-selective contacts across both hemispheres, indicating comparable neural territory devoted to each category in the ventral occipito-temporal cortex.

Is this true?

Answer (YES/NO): NO